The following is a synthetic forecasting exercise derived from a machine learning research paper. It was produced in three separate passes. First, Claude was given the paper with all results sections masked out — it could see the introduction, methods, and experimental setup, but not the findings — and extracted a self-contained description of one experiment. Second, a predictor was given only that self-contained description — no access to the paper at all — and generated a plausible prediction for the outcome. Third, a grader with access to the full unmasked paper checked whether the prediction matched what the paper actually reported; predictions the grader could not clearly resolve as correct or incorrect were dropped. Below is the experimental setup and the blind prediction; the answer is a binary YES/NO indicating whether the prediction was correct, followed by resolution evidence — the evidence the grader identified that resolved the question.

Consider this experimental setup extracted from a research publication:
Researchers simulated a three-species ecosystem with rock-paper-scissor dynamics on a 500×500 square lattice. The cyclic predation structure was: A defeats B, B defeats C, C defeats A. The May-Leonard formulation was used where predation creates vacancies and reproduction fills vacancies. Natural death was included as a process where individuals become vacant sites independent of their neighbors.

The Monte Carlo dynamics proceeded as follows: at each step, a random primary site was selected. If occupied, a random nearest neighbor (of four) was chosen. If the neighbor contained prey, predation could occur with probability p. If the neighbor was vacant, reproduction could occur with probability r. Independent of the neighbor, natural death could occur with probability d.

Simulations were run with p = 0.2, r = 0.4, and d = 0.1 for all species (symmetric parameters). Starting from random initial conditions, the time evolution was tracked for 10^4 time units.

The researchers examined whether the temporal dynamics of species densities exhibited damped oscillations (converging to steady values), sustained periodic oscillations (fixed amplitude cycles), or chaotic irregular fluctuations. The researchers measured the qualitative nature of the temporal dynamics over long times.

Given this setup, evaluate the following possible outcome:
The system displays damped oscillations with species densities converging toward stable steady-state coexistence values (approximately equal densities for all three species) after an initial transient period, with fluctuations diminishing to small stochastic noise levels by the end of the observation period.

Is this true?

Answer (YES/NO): NO